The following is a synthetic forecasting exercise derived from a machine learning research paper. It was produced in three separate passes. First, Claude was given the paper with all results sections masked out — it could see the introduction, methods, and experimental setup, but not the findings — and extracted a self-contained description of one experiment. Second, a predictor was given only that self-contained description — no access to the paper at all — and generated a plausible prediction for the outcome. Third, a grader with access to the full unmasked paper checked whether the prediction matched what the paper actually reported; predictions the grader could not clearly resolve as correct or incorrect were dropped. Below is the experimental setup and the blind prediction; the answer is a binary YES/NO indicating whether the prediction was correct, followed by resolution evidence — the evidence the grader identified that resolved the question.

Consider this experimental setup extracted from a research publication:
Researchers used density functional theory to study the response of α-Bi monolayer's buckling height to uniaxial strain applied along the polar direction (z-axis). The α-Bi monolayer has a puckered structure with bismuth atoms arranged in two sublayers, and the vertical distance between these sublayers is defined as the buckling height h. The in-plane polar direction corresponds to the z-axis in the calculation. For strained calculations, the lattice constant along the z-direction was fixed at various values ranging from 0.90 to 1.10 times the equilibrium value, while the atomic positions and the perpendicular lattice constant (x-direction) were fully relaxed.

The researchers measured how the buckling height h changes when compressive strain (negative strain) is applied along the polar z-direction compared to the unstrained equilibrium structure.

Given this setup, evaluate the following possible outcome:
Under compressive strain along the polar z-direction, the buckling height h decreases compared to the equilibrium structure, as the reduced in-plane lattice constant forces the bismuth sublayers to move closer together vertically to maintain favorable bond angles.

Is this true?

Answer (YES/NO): NO